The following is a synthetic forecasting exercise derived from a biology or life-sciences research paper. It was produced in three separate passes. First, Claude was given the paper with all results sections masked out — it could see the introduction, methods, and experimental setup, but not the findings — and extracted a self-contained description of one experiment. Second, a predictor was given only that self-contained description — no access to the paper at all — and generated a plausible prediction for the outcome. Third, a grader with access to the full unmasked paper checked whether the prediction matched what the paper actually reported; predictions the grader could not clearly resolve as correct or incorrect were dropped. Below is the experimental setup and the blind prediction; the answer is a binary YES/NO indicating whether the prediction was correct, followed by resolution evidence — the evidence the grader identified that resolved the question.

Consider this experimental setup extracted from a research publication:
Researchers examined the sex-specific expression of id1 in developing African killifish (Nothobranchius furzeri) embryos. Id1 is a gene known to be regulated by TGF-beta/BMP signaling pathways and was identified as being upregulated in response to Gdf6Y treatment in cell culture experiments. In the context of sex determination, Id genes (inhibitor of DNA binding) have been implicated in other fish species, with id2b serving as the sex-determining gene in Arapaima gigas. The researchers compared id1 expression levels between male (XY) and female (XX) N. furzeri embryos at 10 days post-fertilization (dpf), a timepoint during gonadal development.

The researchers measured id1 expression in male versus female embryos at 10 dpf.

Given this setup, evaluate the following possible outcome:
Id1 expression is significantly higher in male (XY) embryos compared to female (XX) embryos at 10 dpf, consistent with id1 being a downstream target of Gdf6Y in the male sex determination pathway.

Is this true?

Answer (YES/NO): YES